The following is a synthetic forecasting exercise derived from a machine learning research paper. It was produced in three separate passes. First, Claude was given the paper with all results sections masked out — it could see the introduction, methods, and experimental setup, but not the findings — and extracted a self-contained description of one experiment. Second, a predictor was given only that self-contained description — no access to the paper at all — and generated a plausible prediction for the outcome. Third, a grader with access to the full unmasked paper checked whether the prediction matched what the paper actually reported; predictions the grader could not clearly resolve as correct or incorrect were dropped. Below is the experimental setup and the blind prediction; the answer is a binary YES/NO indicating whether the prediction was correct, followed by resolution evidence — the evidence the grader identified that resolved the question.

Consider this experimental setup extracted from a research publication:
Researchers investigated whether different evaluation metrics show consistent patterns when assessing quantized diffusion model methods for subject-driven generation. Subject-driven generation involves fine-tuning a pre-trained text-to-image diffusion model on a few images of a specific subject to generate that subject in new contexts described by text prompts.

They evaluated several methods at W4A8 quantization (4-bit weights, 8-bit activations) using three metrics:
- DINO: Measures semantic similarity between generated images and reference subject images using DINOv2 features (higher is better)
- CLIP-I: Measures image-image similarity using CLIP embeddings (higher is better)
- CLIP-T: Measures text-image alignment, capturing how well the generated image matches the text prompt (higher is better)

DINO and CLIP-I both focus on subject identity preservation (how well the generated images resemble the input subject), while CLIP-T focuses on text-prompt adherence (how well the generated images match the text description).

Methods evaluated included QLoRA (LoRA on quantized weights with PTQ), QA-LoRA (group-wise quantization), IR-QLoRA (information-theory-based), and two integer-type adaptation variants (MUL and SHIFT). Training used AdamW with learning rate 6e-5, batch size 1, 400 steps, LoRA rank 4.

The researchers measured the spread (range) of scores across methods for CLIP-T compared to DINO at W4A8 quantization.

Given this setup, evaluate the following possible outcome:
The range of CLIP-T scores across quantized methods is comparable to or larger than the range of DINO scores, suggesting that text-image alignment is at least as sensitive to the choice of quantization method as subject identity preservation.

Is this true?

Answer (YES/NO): NO